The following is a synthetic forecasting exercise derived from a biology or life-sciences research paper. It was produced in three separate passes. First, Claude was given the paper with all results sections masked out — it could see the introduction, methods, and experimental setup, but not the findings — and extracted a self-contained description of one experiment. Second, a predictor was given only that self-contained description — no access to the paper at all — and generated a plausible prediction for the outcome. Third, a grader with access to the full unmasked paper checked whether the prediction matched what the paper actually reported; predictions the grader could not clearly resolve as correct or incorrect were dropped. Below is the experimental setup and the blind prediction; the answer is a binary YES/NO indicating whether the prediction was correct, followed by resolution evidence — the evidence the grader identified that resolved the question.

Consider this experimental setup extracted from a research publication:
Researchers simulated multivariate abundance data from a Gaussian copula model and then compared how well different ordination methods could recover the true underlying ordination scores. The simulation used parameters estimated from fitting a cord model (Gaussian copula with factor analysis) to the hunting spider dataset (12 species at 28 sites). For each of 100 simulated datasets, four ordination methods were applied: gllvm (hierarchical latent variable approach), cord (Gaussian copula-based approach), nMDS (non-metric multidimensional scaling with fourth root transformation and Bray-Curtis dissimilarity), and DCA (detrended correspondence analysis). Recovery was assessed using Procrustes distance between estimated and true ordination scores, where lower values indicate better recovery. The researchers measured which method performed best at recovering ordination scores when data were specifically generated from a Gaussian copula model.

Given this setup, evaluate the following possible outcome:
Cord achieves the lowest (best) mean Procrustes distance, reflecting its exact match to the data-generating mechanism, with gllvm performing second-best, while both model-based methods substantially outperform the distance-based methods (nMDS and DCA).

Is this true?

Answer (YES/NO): YES